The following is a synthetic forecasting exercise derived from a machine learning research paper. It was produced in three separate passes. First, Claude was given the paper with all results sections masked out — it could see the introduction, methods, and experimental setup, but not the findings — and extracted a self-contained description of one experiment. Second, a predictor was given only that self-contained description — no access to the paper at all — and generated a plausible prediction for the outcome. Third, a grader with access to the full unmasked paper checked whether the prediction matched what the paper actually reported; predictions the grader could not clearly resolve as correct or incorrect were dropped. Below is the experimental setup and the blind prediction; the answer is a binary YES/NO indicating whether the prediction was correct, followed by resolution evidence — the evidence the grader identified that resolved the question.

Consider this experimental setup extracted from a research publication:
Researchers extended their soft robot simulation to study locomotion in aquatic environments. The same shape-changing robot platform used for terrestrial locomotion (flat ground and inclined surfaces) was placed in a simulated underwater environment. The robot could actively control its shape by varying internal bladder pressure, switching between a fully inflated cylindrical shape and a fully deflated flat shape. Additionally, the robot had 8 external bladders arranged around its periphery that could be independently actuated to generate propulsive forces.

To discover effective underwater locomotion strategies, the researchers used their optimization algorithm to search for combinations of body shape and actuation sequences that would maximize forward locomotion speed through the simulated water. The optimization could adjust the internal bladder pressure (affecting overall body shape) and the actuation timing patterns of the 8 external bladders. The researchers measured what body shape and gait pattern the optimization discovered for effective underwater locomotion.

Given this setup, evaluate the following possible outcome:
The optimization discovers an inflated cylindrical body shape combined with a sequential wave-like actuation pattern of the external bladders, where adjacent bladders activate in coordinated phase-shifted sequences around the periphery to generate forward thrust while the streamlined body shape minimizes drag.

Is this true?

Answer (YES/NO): NO